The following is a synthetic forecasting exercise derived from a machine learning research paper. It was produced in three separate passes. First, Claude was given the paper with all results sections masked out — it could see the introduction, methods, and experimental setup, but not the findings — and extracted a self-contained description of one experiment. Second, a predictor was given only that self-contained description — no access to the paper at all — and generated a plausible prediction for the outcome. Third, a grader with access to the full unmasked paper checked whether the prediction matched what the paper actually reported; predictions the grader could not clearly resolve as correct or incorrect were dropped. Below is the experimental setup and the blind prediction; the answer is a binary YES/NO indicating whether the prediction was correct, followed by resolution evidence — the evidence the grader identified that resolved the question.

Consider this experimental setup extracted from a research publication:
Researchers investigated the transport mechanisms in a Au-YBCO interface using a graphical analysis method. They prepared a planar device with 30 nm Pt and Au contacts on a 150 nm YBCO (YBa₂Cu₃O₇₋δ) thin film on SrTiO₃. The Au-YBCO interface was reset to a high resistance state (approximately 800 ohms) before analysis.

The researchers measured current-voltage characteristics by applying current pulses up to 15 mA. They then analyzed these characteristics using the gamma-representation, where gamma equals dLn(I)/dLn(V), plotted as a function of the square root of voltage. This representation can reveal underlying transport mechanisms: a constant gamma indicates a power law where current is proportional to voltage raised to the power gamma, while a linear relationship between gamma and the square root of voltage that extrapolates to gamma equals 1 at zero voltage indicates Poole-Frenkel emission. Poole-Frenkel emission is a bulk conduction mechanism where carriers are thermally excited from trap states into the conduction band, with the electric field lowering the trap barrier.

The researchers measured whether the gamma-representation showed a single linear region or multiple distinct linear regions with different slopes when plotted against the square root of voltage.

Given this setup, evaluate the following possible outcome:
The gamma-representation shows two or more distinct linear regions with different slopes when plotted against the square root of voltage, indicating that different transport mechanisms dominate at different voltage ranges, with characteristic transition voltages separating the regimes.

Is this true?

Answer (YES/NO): YES